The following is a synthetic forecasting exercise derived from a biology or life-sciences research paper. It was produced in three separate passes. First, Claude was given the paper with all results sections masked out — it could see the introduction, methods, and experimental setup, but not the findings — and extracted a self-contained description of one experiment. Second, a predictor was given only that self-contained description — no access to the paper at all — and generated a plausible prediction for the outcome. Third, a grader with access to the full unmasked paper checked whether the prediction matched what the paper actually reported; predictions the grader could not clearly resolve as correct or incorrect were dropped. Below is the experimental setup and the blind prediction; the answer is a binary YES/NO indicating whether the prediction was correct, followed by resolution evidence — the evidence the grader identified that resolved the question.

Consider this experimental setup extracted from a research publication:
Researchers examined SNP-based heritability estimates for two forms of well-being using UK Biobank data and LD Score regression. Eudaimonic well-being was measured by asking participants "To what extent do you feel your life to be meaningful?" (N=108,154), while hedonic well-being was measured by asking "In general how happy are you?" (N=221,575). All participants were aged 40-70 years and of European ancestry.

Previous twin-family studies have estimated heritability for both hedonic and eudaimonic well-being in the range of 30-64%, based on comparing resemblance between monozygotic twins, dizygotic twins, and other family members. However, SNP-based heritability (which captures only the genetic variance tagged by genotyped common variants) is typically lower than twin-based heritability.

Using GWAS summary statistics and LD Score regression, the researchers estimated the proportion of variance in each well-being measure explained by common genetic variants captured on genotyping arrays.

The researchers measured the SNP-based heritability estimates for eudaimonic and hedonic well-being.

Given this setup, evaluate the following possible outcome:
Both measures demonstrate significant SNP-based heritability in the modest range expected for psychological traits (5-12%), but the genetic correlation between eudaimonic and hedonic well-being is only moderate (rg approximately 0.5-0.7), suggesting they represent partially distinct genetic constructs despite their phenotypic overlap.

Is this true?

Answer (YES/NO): NO